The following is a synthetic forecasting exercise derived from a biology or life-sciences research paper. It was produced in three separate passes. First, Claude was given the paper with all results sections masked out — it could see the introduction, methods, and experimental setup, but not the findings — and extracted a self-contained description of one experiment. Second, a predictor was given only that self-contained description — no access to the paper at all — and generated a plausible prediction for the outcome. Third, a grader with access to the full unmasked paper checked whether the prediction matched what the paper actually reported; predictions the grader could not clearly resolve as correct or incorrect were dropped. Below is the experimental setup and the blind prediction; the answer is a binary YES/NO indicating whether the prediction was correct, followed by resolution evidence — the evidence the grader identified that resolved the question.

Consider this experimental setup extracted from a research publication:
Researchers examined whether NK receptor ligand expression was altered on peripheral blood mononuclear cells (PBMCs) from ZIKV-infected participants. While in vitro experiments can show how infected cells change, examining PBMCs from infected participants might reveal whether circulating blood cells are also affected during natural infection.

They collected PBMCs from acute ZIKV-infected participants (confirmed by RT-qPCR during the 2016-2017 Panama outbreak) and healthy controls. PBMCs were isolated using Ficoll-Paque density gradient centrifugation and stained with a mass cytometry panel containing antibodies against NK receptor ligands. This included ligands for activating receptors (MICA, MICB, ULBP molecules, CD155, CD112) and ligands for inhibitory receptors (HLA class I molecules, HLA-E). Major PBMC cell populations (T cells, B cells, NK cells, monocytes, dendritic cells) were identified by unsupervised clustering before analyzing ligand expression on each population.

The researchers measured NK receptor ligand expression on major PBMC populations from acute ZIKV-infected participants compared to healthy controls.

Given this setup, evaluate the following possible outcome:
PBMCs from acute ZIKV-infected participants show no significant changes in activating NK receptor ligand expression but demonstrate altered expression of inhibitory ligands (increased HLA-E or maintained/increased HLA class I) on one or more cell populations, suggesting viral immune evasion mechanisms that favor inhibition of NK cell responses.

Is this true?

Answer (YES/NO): YES